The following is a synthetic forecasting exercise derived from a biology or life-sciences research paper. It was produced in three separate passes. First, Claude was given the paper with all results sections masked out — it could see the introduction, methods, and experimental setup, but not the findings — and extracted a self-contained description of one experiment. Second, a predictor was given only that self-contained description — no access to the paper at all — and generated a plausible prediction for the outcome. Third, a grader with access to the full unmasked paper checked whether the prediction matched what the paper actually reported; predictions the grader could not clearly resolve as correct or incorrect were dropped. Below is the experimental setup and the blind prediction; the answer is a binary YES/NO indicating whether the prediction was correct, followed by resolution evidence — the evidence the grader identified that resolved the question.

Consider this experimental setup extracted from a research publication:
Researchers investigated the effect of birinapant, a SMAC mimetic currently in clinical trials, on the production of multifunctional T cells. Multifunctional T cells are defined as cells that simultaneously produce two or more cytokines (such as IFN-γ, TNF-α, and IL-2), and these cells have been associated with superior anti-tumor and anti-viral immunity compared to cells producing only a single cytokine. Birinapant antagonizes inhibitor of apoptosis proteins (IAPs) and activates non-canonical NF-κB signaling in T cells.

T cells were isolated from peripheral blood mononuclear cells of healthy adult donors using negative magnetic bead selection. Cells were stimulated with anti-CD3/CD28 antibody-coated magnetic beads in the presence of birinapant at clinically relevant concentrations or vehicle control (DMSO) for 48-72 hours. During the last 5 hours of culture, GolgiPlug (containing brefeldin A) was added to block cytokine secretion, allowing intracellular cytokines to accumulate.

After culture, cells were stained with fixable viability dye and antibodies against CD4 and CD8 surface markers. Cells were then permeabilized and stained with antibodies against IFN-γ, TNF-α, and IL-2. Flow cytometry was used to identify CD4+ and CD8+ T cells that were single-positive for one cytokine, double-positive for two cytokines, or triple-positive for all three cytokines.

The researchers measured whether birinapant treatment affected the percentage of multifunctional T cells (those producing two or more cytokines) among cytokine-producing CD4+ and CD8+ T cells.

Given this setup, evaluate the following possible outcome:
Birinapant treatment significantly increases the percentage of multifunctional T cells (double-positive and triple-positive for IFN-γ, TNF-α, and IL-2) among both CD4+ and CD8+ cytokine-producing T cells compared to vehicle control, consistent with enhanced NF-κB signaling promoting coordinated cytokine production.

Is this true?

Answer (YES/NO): NO